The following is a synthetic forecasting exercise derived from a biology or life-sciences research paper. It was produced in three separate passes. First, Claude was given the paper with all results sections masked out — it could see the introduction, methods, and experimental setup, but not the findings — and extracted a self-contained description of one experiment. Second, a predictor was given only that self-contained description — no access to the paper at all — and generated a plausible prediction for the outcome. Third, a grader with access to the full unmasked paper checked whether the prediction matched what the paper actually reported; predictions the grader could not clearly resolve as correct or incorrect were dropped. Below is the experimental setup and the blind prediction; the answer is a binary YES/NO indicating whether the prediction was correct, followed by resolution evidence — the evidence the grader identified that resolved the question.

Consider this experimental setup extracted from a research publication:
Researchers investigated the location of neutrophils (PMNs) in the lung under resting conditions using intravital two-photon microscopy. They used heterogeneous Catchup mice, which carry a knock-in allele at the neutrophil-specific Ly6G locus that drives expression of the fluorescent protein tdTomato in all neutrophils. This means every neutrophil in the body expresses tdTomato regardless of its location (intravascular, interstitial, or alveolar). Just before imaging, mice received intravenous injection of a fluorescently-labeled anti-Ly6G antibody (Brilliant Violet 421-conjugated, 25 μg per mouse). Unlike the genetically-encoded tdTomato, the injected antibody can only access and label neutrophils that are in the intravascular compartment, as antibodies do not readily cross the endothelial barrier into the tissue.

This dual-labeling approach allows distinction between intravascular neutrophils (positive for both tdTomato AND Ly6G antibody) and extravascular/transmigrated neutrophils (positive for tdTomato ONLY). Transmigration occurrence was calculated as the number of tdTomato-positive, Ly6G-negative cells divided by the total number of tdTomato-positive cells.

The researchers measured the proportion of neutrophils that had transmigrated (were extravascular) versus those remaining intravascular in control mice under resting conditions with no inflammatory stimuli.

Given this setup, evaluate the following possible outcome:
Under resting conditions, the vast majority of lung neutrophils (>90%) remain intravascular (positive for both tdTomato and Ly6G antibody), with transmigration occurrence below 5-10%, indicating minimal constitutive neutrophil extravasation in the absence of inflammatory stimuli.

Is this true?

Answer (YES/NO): YES